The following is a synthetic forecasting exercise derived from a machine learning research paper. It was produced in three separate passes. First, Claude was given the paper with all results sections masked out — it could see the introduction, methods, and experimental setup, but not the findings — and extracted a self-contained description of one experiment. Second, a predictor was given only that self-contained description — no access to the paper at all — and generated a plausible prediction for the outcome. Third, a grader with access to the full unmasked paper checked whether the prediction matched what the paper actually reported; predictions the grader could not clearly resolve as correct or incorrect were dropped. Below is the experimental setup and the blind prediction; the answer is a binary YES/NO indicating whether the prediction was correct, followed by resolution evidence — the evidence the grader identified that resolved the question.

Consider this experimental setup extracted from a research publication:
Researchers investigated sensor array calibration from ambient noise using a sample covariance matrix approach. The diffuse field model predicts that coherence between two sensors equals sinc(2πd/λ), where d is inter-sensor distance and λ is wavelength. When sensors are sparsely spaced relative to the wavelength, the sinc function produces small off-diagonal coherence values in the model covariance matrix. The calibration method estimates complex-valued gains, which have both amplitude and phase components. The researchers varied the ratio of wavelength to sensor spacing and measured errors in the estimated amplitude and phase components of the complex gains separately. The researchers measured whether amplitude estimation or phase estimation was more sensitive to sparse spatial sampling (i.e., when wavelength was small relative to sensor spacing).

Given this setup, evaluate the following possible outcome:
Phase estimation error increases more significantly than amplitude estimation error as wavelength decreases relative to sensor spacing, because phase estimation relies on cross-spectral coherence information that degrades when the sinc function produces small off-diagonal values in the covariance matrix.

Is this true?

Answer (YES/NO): YES